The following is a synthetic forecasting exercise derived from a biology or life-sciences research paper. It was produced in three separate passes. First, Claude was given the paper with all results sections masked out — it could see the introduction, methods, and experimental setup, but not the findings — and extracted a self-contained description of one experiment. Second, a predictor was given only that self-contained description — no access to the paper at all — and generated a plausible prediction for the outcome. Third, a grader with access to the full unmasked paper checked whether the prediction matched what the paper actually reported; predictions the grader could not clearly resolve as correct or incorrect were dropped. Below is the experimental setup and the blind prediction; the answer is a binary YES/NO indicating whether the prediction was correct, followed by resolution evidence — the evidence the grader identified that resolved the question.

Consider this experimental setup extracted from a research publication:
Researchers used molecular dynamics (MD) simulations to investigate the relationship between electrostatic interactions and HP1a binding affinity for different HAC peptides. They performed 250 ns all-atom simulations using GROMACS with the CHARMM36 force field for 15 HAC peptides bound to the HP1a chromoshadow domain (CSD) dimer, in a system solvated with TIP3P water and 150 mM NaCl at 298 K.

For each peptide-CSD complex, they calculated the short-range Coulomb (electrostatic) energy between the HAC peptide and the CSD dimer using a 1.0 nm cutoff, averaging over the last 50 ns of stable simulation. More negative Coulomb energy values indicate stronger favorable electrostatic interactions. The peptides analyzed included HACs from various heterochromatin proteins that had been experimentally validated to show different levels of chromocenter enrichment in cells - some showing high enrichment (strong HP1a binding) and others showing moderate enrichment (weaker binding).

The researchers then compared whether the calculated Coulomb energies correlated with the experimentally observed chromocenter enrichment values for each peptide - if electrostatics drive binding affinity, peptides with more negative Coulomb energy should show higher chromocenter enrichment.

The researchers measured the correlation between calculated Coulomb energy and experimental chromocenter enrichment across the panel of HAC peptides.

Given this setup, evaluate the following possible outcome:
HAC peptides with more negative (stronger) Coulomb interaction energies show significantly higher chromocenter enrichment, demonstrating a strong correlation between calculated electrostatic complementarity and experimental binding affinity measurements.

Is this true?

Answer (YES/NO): NO